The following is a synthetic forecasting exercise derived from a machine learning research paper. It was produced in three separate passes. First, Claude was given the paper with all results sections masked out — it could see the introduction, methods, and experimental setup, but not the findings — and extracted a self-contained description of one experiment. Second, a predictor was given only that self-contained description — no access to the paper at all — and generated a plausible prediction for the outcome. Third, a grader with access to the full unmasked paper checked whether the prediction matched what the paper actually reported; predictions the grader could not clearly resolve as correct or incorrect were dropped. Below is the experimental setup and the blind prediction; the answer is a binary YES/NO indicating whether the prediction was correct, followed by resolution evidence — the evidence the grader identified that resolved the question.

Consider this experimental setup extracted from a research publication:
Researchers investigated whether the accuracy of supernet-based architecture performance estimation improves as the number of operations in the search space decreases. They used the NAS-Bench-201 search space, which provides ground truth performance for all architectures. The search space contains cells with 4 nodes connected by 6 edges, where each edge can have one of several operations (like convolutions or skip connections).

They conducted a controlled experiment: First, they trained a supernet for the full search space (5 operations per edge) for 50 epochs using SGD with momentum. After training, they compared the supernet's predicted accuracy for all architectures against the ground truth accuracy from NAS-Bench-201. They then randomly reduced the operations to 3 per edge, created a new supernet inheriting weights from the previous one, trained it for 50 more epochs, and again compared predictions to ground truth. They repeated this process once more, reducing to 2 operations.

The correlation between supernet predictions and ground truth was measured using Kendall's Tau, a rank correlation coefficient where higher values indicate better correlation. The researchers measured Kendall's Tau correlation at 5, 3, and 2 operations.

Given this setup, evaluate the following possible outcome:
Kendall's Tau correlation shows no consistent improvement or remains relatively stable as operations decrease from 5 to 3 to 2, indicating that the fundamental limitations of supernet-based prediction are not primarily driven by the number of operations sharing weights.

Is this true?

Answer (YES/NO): NO